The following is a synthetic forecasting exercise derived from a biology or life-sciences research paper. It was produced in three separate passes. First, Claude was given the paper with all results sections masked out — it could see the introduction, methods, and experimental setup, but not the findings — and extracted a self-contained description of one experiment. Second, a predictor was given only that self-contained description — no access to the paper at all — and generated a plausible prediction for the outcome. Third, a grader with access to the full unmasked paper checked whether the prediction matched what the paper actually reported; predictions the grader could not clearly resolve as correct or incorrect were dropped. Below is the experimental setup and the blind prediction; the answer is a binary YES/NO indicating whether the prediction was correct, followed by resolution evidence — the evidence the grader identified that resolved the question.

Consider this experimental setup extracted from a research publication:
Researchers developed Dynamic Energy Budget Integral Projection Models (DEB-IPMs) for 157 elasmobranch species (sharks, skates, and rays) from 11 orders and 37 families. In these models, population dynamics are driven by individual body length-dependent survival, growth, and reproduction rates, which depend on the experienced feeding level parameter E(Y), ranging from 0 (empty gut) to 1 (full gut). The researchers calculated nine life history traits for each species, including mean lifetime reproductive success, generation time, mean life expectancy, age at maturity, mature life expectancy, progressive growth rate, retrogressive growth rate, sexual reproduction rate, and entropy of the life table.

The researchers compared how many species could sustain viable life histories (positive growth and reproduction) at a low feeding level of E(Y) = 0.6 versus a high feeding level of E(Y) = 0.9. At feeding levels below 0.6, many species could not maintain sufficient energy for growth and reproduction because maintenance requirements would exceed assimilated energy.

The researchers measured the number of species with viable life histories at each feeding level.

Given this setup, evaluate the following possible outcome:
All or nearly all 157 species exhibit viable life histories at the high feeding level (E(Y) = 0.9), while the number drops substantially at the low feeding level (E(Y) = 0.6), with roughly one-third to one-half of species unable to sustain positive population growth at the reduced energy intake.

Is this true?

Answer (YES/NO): NO